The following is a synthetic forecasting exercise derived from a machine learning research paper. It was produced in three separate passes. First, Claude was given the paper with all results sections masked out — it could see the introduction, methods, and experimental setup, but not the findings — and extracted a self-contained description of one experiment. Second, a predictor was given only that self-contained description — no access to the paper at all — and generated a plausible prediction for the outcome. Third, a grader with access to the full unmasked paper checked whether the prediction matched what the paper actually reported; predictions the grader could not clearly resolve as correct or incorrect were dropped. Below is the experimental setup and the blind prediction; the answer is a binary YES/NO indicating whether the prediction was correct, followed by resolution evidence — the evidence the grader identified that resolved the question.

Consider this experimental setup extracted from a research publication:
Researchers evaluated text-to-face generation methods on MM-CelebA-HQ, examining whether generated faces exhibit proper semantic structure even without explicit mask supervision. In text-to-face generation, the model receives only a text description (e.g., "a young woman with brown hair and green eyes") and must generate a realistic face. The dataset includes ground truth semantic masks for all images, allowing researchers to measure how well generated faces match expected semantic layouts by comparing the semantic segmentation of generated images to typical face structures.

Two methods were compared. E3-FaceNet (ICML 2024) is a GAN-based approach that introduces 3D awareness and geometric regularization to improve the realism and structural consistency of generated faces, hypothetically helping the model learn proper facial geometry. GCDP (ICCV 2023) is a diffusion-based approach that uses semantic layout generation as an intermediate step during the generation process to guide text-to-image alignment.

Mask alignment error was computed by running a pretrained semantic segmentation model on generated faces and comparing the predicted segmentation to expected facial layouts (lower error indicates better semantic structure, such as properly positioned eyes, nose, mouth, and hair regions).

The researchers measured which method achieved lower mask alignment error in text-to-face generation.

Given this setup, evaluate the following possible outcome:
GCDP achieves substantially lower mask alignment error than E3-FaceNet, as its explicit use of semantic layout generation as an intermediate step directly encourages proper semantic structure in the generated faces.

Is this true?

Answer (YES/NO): NO